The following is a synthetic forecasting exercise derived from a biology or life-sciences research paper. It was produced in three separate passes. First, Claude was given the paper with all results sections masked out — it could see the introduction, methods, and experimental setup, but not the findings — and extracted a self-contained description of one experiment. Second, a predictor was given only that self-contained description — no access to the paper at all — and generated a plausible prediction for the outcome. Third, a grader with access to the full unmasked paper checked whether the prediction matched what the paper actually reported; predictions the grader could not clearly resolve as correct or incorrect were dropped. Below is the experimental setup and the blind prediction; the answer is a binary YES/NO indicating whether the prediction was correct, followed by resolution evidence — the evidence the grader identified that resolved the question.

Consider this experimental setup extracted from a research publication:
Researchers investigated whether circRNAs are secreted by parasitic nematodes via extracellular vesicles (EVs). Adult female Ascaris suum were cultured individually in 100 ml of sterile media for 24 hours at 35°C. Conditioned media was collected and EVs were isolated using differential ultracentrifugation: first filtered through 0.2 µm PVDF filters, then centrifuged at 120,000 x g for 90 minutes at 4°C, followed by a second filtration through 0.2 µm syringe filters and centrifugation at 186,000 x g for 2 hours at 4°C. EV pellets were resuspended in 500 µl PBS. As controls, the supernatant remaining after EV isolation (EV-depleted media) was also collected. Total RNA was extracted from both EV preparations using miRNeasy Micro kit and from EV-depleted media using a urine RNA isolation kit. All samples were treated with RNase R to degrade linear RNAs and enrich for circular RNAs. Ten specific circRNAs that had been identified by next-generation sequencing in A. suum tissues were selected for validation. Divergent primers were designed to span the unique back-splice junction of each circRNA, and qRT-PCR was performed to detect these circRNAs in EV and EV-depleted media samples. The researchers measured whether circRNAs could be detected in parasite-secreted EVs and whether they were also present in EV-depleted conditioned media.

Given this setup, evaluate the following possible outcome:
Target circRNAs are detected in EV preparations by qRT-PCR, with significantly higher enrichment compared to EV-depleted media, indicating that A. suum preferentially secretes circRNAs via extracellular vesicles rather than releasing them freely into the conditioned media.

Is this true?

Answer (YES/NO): NO